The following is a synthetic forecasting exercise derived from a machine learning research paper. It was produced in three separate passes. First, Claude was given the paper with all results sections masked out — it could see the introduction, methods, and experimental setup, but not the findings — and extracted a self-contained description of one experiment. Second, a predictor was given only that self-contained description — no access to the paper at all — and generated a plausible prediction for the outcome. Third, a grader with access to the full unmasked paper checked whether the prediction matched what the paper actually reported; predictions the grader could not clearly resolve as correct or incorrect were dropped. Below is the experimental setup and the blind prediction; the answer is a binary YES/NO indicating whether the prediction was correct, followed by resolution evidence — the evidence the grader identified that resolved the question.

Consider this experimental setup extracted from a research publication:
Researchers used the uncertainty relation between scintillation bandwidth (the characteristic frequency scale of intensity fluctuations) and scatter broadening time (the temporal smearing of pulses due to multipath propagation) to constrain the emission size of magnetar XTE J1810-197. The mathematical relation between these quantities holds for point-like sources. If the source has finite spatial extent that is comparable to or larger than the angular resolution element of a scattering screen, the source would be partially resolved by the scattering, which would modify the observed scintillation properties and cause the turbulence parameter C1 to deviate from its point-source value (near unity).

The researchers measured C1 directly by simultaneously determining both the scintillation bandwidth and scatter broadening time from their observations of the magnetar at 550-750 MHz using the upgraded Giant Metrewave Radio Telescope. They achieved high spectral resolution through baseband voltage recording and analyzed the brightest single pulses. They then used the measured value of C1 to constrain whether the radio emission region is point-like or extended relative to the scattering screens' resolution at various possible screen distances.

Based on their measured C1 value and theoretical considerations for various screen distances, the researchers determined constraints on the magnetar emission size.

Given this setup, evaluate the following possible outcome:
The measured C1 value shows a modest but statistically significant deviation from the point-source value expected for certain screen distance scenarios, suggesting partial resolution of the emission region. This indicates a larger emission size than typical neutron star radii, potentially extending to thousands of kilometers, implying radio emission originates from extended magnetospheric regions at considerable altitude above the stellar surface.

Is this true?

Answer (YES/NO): NO